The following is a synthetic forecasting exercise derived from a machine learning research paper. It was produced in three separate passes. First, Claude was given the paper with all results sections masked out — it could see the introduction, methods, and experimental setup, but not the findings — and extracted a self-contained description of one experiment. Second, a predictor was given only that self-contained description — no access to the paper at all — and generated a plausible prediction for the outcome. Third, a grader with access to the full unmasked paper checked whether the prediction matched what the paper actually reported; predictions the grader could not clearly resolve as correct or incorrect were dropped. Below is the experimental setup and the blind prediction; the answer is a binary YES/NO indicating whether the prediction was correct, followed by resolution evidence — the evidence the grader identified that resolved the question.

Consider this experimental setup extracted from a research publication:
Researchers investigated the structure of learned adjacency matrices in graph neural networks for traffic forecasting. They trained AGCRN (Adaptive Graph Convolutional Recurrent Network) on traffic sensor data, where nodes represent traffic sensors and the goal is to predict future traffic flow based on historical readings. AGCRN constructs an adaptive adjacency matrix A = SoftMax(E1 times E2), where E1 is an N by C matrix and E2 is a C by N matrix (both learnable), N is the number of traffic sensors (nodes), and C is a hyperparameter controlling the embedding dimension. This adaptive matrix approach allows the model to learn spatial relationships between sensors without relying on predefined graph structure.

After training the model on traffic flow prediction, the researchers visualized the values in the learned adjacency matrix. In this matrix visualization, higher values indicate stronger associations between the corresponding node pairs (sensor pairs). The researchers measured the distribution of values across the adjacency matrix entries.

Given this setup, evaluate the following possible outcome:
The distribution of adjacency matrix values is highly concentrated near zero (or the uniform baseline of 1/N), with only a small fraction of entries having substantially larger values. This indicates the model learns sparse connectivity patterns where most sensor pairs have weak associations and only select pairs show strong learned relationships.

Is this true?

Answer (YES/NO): YES